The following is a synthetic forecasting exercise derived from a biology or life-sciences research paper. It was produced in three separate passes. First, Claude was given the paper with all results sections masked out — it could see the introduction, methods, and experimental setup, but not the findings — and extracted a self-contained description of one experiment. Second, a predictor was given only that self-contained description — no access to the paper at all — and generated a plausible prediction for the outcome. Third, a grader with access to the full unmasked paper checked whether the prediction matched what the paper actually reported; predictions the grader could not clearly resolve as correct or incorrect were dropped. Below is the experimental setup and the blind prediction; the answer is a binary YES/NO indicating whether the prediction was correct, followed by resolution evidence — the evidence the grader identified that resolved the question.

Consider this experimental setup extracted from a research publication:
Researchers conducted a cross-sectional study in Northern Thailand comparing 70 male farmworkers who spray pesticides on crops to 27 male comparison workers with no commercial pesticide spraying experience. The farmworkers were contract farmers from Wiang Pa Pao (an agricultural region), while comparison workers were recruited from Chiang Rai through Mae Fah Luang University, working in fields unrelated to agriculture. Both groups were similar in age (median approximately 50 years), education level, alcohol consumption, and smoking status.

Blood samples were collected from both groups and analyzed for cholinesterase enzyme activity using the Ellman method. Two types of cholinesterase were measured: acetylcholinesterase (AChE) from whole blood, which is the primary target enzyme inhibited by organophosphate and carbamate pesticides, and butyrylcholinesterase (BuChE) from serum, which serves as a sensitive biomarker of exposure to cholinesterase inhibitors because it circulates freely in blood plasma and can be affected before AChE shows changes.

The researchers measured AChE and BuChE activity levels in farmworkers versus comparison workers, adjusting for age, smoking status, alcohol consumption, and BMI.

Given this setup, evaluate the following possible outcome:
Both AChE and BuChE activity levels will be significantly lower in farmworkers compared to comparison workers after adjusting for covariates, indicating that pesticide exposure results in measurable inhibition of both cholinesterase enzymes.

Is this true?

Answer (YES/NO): NO